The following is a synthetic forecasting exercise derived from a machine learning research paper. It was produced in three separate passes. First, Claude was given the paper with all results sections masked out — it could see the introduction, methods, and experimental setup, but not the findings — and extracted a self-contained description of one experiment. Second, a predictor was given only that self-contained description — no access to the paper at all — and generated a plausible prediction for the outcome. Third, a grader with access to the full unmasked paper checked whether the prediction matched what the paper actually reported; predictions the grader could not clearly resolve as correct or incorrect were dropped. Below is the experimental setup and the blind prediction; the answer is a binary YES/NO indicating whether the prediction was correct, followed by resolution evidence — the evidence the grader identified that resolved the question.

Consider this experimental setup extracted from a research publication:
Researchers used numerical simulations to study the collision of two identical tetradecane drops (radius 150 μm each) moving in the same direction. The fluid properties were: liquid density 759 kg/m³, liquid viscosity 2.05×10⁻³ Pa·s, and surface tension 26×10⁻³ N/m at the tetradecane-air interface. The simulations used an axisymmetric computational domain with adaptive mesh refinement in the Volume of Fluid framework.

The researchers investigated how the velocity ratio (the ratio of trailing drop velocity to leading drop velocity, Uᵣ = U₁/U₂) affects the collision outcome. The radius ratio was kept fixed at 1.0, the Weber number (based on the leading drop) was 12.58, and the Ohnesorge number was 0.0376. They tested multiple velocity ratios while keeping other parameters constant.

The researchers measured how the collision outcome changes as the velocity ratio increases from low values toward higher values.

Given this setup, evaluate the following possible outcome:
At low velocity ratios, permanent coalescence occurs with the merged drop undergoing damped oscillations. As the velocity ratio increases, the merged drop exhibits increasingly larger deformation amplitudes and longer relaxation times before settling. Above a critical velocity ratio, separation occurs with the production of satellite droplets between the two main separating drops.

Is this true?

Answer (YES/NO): NO